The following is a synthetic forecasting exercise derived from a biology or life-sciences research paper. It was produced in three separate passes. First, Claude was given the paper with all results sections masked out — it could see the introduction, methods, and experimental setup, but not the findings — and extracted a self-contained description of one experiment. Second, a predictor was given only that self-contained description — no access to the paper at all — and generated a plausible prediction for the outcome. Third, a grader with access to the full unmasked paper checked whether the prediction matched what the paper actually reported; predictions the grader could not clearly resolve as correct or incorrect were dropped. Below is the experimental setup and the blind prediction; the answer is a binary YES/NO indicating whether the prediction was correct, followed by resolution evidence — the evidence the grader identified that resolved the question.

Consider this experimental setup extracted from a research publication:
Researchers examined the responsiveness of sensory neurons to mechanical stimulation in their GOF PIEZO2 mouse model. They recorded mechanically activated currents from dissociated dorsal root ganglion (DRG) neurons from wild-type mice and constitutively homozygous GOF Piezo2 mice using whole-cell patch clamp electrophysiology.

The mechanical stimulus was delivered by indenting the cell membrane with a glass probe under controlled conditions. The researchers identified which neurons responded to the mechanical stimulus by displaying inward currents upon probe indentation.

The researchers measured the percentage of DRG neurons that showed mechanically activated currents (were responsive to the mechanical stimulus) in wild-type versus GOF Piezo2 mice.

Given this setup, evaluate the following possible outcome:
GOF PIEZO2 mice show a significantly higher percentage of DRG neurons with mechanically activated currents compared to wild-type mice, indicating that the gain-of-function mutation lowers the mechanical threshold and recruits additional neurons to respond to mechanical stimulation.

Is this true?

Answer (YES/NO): NO